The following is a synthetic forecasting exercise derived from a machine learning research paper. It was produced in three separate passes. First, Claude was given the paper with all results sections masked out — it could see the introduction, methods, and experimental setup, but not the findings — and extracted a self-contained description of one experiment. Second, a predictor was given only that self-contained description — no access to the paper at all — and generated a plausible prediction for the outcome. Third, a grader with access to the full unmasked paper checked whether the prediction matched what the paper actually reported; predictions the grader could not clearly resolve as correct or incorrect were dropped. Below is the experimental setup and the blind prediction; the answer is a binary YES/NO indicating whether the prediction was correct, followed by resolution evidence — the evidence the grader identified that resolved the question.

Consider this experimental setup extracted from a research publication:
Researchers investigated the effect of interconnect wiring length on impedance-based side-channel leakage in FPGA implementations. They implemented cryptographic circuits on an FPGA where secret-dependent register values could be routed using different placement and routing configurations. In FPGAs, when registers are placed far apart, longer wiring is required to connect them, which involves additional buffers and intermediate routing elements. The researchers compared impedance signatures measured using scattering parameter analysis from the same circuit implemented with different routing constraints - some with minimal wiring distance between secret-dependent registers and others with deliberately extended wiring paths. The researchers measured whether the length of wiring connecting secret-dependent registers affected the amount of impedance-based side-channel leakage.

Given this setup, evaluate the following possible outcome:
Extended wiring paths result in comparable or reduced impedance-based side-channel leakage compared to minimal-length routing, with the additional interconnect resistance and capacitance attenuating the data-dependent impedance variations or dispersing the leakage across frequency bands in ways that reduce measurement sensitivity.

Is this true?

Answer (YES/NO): NO